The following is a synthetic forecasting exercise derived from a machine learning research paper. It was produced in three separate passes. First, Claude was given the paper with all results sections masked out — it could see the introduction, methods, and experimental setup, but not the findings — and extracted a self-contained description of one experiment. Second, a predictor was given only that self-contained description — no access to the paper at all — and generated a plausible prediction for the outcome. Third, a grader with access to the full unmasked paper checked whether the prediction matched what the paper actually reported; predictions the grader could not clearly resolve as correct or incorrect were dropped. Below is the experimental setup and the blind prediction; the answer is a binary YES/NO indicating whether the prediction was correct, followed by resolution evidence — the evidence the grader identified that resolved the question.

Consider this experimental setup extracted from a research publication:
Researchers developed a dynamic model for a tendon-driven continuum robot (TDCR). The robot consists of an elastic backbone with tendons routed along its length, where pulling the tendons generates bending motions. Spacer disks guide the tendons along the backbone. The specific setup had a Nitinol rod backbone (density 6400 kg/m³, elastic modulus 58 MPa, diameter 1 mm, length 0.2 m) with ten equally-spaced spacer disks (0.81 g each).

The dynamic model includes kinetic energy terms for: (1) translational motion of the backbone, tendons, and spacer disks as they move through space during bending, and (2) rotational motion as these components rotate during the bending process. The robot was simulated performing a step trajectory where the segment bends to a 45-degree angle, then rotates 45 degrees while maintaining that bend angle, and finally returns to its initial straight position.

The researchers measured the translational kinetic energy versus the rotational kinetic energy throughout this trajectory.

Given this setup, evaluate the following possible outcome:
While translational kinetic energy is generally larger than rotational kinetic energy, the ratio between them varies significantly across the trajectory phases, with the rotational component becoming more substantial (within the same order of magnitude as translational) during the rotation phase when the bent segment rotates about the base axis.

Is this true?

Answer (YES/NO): NO